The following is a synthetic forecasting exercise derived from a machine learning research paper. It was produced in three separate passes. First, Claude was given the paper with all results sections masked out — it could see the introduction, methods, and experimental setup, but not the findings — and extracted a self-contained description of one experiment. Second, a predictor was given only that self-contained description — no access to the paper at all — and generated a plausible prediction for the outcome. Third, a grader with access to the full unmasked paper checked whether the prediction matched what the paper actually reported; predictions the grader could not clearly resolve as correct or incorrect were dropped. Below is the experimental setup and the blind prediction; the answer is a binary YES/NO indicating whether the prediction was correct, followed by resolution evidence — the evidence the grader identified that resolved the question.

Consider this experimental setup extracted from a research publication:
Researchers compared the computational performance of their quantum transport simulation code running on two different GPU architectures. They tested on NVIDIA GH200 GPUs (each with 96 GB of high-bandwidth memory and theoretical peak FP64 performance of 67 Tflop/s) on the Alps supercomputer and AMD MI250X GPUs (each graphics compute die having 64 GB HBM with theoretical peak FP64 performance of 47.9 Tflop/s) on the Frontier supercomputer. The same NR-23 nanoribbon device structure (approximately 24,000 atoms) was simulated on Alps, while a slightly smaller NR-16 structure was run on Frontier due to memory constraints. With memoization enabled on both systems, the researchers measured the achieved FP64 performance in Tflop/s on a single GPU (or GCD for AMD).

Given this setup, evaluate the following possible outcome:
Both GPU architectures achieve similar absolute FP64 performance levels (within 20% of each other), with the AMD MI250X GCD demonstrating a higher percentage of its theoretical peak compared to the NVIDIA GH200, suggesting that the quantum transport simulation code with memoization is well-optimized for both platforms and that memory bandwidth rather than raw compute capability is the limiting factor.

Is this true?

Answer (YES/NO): NO